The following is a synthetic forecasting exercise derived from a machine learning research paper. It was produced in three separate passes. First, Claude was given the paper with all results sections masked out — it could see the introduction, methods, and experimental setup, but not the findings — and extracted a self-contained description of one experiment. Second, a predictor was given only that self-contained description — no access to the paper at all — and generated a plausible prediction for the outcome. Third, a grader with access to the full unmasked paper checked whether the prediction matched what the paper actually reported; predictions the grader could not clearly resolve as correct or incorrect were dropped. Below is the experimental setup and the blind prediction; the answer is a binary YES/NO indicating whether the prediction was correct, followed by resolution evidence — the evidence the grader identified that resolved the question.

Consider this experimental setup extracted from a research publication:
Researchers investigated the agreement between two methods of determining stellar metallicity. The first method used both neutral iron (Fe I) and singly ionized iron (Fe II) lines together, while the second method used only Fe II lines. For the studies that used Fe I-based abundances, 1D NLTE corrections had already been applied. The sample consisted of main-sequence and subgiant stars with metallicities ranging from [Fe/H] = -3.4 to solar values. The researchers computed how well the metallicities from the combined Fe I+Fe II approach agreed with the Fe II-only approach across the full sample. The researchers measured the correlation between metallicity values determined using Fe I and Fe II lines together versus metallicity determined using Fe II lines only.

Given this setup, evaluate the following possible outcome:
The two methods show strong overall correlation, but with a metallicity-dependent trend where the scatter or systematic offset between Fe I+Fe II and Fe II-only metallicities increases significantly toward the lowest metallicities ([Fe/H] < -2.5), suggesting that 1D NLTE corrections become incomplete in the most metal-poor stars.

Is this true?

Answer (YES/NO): NO